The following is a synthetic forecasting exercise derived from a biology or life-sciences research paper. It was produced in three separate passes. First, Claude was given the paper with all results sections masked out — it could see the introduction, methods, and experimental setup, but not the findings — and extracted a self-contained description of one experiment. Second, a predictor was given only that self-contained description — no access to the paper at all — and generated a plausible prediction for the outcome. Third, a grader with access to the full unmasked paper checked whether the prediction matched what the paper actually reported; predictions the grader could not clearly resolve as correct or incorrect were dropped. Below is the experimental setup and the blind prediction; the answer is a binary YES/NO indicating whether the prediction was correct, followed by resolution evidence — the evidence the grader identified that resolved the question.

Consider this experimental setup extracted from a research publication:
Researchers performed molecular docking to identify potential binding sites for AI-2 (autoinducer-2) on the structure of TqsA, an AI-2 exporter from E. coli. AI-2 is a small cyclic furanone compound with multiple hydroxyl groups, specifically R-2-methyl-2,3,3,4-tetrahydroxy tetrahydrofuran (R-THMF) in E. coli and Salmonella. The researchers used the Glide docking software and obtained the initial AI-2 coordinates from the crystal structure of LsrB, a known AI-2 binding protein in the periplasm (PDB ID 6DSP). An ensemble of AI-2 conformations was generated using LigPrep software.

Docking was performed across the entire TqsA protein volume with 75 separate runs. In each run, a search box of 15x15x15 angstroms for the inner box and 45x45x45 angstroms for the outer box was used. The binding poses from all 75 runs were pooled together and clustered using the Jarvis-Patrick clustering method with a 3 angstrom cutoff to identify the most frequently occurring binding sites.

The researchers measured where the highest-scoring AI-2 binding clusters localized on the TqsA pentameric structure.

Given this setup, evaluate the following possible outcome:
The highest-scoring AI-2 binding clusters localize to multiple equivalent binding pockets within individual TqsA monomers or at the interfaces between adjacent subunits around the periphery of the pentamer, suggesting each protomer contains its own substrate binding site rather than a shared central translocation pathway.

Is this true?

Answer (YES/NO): YES